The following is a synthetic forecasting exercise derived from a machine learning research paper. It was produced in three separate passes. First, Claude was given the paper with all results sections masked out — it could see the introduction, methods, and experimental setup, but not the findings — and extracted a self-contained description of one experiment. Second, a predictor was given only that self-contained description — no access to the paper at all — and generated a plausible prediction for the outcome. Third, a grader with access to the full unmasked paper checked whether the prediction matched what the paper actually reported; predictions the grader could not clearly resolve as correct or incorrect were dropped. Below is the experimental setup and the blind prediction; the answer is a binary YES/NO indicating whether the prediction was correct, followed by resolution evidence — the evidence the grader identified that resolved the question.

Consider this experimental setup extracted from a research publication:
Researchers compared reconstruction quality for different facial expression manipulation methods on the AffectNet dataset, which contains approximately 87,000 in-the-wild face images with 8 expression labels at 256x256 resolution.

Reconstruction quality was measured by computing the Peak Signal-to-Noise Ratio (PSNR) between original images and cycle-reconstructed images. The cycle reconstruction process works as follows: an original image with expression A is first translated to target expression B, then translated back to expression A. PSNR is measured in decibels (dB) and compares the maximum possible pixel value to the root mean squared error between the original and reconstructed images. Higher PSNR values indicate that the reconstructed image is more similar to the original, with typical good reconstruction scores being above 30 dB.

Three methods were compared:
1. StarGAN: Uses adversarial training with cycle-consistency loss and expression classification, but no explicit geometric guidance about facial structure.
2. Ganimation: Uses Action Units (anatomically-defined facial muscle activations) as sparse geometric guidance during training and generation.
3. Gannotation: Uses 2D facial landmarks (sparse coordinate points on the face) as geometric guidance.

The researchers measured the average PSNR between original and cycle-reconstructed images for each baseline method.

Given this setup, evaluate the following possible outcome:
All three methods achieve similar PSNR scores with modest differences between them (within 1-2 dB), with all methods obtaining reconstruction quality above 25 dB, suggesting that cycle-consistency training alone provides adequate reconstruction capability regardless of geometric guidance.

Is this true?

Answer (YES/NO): YES